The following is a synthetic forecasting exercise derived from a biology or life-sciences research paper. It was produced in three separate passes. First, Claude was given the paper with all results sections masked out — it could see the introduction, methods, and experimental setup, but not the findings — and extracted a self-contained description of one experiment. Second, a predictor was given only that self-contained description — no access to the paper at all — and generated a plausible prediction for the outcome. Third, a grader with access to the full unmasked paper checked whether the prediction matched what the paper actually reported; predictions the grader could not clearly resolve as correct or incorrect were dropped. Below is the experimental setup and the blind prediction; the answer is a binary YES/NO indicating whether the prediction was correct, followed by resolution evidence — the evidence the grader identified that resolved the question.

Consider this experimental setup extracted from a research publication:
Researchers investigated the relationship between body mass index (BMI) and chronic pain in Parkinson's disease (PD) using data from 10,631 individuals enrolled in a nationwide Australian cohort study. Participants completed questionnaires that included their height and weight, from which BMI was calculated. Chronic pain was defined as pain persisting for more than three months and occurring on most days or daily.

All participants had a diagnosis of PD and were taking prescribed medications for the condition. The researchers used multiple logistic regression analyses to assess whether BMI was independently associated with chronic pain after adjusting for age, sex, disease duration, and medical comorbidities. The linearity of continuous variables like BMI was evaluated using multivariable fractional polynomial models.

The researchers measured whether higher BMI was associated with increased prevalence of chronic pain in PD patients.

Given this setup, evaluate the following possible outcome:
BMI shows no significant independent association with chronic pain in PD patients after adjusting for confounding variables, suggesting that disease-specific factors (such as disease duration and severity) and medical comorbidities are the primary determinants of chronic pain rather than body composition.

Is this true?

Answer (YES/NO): NO